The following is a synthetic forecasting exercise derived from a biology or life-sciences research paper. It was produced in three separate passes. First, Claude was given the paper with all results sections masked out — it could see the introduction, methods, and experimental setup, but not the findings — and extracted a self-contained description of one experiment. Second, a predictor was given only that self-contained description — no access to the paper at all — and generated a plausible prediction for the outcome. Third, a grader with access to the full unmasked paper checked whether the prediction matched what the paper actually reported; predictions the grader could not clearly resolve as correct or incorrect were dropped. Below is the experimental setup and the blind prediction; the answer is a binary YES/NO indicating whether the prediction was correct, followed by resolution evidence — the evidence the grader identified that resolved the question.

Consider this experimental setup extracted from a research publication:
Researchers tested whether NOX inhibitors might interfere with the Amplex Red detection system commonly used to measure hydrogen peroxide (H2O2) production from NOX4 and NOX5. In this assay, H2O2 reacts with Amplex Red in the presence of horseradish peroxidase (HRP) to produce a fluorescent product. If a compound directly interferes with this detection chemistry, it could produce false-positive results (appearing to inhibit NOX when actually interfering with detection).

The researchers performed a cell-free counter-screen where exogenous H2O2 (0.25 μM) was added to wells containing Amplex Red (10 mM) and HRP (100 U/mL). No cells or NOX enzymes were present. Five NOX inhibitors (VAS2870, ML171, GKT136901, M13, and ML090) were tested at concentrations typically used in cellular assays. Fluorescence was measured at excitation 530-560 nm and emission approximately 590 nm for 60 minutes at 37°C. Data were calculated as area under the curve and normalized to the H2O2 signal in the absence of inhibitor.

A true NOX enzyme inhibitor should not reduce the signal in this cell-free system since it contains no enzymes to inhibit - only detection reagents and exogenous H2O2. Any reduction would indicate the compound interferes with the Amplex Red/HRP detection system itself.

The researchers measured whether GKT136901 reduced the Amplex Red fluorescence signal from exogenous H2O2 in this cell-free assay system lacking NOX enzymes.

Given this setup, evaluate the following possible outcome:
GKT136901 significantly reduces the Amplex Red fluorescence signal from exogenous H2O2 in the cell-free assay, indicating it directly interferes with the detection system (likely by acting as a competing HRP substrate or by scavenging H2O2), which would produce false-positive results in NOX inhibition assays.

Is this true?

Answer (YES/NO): YES